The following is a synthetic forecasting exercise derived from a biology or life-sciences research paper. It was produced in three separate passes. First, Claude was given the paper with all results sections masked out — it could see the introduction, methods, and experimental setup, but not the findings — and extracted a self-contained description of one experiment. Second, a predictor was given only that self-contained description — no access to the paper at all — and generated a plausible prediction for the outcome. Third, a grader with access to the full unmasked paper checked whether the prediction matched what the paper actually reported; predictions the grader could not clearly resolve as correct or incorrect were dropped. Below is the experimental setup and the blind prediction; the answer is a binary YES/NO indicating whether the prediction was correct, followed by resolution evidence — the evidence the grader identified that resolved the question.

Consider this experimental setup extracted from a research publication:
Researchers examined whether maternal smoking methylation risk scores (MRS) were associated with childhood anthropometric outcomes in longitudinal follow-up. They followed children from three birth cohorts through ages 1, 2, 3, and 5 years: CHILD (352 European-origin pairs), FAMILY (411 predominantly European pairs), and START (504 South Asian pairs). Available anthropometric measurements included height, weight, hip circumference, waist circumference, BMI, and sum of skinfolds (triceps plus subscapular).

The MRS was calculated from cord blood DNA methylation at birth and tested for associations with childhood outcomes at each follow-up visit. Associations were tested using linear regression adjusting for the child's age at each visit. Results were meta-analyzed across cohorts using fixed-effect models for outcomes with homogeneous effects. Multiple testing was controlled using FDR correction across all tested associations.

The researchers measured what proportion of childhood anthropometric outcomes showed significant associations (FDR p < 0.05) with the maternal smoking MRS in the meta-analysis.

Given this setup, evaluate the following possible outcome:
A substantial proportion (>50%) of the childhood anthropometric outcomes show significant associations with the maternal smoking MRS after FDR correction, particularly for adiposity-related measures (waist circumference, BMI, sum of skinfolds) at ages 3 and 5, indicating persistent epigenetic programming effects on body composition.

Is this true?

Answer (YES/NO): NO